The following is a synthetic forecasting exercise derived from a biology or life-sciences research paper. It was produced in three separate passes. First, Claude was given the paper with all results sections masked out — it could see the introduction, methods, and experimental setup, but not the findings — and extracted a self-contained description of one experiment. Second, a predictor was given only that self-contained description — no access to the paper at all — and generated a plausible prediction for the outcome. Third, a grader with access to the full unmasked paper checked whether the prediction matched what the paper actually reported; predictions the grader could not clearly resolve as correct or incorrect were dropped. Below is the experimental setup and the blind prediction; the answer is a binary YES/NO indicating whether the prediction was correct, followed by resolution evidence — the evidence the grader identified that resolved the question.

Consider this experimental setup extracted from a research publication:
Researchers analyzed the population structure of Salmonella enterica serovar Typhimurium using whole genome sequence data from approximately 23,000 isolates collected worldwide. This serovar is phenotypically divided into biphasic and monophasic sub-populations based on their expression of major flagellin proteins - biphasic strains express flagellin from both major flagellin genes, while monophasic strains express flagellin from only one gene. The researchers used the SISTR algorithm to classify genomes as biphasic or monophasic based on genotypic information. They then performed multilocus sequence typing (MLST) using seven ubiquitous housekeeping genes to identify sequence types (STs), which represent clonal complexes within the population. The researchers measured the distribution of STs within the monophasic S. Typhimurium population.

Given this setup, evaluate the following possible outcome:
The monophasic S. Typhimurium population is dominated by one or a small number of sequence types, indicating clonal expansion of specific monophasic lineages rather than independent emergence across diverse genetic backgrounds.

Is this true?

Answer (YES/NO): YES